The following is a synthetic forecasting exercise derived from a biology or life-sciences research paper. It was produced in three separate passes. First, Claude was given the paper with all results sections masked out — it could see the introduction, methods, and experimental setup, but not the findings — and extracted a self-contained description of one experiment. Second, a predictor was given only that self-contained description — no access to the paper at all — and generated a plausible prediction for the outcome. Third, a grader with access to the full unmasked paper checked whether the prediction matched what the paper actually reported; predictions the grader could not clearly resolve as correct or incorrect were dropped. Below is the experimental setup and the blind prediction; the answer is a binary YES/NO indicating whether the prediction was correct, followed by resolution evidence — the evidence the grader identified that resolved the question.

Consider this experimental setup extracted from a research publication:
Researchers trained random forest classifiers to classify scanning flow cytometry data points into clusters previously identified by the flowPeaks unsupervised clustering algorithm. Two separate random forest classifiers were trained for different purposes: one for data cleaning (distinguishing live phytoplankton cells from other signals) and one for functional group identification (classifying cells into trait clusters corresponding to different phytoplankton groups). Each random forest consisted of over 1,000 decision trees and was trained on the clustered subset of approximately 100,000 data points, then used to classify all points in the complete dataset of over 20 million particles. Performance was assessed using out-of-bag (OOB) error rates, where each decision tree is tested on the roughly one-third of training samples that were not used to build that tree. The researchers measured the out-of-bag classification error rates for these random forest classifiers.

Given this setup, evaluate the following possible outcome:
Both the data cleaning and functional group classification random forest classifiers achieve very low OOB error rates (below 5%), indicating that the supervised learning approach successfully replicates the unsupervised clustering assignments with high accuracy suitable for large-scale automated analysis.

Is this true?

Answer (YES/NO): YES